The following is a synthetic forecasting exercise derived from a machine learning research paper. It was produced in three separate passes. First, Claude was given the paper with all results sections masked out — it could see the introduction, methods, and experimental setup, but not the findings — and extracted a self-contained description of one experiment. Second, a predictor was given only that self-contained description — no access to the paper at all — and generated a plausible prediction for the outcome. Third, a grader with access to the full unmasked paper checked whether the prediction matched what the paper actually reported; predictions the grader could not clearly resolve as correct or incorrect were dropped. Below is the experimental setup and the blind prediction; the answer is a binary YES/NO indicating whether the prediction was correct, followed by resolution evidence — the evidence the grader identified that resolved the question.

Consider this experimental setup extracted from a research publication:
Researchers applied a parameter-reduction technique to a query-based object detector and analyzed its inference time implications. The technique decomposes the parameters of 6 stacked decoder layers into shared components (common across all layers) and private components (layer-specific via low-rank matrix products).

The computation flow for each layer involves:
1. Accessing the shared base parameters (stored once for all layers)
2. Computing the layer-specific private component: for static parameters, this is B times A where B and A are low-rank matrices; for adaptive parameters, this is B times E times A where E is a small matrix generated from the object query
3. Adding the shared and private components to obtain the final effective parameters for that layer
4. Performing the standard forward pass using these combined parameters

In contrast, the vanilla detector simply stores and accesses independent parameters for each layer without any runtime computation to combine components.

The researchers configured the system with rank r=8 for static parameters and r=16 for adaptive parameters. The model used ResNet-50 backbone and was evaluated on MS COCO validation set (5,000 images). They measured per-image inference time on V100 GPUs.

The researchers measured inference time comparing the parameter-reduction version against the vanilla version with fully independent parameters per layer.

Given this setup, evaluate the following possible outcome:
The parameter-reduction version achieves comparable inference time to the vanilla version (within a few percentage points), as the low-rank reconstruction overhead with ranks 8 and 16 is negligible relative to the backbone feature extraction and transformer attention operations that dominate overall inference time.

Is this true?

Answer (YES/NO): NO